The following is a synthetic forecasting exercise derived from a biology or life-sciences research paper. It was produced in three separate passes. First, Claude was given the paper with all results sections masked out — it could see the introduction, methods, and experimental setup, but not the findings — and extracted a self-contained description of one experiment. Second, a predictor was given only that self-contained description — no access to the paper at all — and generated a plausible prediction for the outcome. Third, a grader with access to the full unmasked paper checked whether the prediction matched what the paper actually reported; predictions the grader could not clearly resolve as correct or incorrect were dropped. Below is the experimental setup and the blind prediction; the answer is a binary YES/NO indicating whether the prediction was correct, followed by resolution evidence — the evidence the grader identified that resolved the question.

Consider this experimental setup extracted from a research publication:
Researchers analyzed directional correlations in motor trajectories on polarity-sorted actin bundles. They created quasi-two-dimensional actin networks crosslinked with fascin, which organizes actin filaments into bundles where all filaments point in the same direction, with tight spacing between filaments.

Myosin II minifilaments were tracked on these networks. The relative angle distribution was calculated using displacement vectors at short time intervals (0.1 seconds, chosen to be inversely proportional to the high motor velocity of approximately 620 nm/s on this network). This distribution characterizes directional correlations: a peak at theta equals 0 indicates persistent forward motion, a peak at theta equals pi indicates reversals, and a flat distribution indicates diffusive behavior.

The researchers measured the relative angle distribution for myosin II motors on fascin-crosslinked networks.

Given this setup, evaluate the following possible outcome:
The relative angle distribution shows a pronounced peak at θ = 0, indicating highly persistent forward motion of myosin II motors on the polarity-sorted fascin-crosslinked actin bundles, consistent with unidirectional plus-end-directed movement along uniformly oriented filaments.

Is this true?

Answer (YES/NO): YES